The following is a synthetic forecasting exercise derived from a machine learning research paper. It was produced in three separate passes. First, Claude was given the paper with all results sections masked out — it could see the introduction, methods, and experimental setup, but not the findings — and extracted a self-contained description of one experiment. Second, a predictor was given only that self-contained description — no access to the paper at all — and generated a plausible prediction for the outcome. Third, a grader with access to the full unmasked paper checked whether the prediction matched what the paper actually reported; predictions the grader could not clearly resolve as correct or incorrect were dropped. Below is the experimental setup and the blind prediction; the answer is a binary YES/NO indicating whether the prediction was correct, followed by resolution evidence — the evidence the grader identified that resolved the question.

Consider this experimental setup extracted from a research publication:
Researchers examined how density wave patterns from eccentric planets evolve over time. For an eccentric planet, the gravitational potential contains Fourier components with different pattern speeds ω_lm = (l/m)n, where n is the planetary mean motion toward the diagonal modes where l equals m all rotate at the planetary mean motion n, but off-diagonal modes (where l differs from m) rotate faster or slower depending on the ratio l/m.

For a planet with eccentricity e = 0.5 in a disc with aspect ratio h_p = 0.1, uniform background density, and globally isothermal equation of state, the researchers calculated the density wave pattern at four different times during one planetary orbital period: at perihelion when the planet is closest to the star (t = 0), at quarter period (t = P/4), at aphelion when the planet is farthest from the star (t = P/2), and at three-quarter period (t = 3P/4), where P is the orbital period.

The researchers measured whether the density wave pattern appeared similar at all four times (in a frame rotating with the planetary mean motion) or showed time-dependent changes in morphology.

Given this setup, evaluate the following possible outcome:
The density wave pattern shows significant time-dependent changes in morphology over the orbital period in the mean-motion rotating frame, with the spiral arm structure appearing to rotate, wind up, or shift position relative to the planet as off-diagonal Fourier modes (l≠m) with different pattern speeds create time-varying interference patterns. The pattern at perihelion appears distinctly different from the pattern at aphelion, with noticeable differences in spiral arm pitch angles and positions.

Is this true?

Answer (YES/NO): YES